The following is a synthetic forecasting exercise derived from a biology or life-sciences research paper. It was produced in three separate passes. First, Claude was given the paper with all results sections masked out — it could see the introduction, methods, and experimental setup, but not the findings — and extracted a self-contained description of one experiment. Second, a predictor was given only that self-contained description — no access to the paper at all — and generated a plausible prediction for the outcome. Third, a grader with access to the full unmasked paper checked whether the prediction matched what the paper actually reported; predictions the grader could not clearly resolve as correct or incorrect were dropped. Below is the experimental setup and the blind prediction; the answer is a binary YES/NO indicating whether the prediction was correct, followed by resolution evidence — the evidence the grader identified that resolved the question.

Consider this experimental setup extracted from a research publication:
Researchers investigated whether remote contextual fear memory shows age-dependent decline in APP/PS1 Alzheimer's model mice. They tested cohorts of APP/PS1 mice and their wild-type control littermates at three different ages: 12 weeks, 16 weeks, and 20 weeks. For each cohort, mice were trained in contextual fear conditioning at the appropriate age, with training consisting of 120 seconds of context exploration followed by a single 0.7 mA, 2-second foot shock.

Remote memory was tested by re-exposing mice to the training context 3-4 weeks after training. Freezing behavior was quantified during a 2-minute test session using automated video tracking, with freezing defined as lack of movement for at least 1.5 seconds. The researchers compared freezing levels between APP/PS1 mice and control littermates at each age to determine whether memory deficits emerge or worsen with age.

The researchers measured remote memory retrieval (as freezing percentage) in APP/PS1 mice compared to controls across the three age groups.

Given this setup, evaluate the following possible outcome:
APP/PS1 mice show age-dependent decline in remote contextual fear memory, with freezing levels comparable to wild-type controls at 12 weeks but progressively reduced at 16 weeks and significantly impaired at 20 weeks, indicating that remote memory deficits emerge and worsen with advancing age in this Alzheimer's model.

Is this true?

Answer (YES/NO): NO